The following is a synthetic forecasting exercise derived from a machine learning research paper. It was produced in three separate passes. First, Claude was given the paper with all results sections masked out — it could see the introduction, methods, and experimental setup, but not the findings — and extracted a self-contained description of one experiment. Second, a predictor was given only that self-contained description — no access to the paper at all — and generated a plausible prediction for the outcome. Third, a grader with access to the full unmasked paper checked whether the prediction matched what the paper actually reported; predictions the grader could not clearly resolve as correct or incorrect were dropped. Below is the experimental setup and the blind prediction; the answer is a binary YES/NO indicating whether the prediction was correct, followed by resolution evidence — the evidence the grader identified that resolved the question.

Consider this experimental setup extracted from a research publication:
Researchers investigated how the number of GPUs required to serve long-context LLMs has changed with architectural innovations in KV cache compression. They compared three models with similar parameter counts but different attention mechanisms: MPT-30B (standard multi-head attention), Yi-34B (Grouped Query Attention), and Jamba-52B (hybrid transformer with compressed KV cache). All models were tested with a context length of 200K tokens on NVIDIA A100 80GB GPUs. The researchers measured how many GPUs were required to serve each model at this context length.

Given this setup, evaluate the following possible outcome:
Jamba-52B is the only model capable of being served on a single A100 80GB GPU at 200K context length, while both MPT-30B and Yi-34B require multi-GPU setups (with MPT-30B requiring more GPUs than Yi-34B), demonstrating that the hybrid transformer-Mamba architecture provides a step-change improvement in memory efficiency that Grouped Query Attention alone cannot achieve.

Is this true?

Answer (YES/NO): NO